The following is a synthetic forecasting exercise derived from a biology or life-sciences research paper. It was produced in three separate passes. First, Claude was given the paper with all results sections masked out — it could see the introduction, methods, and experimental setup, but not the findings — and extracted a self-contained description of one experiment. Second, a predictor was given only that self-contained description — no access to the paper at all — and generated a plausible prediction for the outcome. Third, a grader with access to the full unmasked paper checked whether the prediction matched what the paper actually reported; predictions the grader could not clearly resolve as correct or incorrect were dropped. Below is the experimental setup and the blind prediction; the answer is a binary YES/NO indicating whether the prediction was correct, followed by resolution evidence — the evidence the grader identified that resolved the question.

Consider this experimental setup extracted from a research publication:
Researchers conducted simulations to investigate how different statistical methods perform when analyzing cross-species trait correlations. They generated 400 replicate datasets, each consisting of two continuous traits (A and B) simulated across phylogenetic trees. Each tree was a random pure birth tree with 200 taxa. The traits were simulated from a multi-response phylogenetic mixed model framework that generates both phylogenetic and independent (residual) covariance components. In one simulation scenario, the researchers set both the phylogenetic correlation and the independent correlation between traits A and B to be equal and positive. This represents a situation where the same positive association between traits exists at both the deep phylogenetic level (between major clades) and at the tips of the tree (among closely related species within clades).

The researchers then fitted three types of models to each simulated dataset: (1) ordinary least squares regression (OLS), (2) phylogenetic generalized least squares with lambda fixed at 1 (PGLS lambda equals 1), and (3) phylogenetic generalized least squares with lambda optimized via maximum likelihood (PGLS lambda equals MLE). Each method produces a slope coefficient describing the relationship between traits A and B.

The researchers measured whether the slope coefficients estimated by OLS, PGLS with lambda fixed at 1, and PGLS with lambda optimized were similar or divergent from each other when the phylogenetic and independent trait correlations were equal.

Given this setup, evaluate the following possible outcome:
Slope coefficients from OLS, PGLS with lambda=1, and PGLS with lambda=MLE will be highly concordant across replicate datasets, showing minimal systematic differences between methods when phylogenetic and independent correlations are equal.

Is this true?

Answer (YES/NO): YES